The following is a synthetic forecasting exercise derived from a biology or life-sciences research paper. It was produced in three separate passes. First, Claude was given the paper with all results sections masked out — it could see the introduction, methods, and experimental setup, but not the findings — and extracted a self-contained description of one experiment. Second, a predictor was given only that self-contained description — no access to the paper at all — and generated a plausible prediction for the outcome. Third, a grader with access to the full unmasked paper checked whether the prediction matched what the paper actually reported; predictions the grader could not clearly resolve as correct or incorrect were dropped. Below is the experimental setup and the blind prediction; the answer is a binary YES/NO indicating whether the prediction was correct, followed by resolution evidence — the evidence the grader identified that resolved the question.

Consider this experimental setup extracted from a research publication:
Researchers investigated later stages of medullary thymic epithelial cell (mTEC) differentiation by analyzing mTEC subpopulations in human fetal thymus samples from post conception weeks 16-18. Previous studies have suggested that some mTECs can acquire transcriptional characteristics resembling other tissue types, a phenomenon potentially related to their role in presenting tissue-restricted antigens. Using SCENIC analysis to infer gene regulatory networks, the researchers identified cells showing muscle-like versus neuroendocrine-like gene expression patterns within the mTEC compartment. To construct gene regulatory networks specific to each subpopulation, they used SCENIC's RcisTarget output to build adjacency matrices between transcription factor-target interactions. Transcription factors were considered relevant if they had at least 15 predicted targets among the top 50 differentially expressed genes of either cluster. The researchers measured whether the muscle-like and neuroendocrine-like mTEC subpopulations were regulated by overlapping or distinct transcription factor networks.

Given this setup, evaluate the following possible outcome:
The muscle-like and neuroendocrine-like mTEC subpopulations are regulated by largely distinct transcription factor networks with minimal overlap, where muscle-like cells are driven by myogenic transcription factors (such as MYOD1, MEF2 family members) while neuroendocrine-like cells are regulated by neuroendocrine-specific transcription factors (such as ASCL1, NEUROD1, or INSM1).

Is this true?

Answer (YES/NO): YES